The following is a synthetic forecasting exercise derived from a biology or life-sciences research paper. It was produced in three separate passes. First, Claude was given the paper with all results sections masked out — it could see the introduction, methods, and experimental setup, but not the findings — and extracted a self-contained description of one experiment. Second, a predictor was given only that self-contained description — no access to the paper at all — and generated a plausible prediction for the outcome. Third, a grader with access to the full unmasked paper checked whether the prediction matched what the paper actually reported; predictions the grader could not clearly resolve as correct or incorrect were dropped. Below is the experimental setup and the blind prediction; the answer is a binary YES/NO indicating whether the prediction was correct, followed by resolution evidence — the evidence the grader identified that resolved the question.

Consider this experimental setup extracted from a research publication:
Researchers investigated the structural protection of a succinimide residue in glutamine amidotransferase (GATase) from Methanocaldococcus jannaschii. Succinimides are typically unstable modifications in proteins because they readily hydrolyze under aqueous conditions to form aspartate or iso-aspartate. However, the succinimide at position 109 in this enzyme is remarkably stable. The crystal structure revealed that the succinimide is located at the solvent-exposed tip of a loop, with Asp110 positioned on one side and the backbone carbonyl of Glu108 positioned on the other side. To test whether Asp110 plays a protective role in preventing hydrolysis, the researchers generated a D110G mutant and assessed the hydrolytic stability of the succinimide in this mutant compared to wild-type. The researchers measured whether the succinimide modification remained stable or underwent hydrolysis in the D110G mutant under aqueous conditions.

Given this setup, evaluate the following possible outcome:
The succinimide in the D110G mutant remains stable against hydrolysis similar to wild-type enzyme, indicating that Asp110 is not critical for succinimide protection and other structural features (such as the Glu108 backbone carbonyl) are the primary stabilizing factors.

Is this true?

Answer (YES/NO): NO